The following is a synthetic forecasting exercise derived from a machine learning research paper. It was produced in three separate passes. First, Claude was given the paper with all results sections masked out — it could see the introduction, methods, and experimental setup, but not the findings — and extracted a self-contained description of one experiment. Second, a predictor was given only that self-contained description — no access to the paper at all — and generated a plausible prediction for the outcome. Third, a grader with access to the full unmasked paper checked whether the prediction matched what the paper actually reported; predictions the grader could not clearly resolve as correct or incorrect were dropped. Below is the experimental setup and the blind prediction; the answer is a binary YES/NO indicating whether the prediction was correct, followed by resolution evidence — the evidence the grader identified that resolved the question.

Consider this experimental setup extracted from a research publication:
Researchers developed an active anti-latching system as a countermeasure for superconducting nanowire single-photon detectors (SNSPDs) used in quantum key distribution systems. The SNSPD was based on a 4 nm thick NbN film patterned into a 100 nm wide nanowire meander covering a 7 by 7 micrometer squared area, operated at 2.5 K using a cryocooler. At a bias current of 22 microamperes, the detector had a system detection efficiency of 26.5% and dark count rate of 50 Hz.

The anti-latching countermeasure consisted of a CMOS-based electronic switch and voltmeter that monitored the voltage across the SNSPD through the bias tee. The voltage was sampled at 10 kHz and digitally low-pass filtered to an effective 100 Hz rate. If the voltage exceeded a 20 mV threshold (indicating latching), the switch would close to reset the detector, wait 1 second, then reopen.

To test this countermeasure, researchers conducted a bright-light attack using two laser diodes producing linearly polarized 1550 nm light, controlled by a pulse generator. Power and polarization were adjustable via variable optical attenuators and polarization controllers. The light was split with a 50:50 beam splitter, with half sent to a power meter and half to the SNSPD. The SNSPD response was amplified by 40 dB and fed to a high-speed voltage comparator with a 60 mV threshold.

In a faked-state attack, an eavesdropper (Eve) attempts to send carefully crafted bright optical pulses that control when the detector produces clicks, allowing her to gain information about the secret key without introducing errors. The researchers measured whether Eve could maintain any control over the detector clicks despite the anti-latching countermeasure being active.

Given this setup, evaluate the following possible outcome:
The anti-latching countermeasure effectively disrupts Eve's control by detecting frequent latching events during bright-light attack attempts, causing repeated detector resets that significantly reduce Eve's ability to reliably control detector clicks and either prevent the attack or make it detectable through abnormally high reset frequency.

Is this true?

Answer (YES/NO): NO